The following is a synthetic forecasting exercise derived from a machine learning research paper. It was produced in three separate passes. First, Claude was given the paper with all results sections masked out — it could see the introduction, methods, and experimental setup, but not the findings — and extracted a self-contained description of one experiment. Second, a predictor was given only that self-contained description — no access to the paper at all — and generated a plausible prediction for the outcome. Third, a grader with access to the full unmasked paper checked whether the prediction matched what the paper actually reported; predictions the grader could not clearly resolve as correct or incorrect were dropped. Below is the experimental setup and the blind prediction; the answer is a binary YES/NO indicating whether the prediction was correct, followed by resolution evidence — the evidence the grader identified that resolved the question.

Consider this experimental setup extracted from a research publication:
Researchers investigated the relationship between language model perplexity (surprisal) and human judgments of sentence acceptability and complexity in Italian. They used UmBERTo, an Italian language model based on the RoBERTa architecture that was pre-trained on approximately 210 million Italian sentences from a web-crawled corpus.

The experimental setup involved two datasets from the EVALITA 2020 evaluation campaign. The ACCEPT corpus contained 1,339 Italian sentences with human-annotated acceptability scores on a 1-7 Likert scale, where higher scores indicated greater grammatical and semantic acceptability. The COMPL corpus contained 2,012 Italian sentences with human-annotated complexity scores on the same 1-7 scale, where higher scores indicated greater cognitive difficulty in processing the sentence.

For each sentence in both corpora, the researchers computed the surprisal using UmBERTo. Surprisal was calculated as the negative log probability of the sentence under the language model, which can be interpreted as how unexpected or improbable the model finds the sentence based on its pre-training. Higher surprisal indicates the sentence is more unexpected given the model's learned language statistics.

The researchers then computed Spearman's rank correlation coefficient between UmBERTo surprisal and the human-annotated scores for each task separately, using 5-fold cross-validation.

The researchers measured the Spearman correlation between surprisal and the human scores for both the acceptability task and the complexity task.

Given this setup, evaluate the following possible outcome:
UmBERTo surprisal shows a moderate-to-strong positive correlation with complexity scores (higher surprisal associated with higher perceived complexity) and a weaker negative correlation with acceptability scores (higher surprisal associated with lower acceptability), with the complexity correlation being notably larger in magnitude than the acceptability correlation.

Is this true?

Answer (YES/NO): YES